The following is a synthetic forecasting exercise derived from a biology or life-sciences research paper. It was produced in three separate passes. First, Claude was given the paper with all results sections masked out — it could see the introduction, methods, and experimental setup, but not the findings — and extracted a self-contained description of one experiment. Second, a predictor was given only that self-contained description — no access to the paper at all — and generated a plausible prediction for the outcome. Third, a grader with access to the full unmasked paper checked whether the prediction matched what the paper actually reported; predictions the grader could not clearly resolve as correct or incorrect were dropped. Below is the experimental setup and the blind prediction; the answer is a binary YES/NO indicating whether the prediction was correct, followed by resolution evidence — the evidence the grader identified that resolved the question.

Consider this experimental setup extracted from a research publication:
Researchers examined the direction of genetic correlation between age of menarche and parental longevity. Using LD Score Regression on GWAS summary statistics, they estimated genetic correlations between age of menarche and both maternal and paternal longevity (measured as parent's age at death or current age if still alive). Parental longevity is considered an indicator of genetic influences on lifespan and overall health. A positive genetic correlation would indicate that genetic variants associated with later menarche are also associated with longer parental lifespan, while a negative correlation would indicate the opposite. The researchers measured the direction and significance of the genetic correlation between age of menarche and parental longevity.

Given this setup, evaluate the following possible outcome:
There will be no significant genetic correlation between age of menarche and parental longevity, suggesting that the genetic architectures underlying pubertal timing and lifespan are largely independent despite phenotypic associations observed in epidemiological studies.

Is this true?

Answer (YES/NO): NO